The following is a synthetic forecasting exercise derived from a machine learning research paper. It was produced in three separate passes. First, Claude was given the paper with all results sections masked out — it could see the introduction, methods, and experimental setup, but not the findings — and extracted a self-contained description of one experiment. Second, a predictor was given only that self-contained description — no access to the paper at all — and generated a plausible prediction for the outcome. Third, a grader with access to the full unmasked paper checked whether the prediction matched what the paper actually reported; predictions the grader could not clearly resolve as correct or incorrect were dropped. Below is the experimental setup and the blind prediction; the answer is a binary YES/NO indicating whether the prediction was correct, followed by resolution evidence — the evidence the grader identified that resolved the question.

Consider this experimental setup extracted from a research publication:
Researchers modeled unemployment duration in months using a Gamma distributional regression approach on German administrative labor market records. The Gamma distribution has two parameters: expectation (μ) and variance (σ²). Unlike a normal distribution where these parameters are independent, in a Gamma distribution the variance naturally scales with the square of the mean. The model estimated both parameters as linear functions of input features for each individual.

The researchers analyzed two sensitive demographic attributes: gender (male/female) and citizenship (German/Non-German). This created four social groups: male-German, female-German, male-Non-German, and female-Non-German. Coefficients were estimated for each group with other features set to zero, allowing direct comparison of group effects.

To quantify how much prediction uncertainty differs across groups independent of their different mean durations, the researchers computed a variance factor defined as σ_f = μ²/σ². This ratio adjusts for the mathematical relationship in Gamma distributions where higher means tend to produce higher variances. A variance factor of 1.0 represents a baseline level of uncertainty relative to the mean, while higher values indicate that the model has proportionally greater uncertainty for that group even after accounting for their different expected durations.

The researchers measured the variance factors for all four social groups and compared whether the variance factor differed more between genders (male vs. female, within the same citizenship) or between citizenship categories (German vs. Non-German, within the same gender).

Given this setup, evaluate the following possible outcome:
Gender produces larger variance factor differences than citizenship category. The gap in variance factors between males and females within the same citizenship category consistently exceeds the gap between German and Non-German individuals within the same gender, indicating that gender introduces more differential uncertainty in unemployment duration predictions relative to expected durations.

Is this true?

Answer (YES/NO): NO